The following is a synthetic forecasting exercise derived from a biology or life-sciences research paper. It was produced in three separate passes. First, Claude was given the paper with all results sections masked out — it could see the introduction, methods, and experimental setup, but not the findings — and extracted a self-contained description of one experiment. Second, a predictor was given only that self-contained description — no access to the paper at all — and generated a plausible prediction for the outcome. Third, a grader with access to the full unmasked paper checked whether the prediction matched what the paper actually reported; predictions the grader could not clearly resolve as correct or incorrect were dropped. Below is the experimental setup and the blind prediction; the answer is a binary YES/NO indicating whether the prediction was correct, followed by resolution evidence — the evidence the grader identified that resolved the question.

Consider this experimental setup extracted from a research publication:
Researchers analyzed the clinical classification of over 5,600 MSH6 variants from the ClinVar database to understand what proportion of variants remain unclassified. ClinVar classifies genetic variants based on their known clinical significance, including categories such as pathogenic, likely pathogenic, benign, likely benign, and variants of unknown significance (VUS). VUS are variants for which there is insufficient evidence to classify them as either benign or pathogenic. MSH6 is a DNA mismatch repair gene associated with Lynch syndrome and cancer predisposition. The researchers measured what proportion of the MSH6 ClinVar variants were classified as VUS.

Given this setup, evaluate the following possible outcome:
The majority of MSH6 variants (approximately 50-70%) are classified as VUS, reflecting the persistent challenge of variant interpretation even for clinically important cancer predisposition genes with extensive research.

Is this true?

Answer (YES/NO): YES